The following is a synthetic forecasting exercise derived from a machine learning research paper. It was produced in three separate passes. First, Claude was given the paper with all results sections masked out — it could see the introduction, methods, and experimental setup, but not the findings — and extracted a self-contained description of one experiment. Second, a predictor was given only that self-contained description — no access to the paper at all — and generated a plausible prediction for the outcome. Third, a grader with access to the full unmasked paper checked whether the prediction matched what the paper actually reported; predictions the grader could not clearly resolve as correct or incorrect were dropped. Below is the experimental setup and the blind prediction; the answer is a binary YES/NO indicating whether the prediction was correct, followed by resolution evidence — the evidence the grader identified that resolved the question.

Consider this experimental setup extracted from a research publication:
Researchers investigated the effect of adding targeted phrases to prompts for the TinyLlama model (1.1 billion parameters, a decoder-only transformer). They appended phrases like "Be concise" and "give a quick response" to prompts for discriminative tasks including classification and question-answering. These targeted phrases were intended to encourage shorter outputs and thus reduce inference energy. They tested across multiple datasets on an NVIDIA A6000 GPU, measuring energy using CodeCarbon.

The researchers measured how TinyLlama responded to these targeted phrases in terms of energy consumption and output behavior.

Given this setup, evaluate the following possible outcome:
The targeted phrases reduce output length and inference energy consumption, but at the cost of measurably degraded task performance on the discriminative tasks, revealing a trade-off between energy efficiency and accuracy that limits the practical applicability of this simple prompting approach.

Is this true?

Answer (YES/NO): NO